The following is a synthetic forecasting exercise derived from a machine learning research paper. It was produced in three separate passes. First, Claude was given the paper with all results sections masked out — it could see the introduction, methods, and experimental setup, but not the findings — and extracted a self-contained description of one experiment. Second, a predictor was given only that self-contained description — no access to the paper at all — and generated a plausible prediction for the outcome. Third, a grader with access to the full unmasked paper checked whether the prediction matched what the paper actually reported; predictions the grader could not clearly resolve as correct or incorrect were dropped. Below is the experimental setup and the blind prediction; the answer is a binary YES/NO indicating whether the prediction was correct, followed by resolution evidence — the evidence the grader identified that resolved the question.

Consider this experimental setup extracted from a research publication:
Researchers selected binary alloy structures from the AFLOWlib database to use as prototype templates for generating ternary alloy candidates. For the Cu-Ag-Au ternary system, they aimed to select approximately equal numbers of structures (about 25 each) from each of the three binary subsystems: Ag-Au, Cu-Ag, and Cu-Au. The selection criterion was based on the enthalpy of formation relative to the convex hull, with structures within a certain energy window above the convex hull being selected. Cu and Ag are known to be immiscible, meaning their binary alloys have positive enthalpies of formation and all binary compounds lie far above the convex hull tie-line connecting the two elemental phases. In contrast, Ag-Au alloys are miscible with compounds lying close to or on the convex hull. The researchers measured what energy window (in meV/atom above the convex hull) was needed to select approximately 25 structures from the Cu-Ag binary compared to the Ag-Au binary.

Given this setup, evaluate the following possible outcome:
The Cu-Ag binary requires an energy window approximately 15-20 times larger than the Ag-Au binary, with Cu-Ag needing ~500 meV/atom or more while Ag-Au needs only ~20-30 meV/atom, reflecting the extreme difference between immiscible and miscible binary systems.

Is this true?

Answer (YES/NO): NO